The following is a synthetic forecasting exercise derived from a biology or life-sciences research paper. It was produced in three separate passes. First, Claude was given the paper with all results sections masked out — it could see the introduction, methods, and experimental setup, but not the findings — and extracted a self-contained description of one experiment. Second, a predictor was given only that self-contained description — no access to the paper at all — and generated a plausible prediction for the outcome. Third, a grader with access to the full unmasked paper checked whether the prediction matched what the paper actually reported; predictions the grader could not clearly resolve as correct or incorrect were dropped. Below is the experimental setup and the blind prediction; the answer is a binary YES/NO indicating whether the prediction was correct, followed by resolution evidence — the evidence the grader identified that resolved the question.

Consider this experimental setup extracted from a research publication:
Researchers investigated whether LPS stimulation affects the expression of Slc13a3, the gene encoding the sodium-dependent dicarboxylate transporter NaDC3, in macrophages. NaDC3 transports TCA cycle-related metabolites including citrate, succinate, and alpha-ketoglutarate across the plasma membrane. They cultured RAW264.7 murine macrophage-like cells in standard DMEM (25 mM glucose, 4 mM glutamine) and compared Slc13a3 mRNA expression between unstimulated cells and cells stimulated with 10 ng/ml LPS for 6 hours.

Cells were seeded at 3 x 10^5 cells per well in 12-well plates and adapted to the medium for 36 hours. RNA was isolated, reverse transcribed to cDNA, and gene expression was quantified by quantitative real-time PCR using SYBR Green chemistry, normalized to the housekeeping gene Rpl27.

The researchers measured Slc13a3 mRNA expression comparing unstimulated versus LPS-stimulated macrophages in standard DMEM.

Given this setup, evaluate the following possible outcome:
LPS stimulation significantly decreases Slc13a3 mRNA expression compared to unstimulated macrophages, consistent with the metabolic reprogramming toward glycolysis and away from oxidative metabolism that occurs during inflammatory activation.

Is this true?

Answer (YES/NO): YES